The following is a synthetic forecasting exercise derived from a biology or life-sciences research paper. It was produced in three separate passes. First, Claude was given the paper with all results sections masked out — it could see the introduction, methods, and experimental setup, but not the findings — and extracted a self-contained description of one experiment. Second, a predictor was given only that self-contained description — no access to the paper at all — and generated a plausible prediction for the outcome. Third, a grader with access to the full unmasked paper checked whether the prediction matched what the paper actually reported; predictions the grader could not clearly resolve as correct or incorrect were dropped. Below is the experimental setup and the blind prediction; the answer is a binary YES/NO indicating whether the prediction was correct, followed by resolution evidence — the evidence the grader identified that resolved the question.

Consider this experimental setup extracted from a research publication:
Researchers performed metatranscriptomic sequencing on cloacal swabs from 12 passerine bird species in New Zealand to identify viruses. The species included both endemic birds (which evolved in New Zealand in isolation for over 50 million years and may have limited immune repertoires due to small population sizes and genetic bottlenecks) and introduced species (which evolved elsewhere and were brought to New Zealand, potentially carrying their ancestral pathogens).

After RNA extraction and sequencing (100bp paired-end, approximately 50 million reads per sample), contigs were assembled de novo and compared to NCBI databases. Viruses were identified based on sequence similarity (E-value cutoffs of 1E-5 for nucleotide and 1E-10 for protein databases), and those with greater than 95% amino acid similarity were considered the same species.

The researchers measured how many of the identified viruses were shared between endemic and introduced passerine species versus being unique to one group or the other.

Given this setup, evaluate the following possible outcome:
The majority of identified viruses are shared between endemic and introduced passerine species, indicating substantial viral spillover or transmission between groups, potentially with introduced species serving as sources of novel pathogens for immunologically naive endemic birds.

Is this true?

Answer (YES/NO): NO